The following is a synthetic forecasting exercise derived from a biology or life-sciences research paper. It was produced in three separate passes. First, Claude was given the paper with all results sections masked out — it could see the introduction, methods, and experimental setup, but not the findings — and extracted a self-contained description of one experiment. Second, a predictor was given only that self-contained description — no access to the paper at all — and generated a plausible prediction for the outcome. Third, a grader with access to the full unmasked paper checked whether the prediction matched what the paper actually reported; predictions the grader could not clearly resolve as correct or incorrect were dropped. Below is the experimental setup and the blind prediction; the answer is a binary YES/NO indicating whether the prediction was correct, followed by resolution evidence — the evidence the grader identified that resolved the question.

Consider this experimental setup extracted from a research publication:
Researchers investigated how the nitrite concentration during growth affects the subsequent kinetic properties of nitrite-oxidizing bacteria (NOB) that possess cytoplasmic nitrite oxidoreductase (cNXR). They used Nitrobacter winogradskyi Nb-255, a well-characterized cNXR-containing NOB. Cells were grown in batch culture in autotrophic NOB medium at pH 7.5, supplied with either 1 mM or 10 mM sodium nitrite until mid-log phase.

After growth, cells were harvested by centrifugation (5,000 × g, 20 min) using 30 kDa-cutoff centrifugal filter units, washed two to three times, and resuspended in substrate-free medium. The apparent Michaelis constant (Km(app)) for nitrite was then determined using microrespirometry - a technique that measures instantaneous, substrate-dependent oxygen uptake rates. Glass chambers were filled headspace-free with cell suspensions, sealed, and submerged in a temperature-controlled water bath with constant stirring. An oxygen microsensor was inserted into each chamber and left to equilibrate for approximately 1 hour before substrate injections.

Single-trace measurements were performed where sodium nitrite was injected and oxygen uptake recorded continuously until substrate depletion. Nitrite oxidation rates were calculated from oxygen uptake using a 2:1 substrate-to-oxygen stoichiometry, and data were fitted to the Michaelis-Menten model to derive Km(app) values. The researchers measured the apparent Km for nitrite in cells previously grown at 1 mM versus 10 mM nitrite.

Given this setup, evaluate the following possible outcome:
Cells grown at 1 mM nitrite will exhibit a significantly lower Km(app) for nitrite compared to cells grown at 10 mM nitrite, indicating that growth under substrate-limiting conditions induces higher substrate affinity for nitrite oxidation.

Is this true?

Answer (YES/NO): YES